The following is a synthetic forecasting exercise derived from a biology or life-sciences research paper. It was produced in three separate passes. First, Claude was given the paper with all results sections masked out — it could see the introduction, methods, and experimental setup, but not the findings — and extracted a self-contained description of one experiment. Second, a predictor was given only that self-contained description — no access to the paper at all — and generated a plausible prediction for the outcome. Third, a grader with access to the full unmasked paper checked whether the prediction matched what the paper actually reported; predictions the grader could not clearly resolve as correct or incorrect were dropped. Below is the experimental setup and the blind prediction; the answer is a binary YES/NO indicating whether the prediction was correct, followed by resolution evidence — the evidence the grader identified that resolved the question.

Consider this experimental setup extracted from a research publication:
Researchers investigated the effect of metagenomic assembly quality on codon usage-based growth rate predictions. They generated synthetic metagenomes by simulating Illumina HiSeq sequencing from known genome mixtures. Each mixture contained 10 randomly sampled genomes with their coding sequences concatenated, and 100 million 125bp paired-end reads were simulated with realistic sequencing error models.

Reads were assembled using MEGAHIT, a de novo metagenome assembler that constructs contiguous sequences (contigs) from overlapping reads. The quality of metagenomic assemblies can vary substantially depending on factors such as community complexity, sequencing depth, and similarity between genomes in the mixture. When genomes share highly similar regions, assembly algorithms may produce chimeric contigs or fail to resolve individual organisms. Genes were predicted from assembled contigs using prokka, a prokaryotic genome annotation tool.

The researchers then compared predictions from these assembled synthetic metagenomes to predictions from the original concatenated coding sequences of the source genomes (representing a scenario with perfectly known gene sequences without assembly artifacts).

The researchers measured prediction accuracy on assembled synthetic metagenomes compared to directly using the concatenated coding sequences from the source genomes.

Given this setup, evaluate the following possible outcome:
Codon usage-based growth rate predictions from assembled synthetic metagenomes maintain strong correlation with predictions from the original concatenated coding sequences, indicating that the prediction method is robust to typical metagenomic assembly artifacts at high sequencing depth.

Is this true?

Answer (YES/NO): YES